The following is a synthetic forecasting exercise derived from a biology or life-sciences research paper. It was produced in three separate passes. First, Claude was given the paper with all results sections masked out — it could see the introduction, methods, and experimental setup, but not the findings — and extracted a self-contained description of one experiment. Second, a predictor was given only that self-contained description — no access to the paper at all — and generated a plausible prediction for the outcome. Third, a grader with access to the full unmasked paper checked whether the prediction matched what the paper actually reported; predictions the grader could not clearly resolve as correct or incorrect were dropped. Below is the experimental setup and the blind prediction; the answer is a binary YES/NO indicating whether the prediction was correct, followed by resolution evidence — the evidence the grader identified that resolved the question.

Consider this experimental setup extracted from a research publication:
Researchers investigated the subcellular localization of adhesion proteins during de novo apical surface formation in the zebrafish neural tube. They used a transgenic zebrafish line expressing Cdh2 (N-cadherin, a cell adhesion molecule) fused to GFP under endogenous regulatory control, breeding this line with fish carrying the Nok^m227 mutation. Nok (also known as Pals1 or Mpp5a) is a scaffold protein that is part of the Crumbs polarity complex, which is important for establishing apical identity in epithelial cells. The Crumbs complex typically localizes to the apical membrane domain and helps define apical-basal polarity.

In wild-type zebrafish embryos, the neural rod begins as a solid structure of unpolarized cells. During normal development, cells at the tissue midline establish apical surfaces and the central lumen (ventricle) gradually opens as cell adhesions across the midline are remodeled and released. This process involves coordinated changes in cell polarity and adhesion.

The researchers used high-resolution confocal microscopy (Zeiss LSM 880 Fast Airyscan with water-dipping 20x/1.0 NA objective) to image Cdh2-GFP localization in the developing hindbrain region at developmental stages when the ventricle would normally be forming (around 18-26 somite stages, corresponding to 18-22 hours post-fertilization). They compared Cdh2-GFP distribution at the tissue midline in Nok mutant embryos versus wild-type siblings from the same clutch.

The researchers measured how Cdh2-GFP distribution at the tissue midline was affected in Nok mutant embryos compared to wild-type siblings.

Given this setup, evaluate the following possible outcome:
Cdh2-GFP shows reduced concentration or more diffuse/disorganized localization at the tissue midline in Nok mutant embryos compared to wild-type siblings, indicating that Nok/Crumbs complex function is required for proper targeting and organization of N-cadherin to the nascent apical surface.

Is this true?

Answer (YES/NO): NO